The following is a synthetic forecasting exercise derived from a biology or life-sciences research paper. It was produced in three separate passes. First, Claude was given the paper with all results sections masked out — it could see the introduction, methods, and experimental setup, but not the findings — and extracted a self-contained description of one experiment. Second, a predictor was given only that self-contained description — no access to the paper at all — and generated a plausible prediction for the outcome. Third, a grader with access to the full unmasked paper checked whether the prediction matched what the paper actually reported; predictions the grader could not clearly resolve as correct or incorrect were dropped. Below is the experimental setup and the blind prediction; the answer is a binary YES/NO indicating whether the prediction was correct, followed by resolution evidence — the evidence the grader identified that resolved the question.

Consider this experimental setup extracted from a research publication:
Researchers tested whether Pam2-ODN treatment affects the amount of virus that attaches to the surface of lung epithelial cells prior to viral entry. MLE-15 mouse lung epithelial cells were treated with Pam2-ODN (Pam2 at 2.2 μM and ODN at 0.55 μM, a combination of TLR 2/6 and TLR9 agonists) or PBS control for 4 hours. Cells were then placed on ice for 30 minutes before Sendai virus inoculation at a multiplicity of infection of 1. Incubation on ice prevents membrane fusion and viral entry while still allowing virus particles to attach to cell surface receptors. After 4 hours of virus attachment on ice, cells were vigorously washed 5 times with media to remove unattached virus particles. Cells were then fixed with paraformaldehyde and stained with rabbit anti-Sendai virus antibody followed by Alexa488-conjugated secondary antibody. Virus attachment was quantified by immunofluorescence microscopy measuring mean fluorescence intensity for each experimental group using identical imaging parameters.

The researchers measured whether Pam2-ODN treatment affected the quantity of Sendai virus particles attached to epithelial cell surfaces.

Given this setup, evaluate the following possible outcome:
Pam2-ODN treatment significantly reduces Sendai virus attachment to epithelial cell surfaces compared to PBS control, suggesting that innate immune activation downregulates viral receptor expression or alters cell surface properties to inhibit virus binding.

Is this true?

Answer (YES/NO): NO